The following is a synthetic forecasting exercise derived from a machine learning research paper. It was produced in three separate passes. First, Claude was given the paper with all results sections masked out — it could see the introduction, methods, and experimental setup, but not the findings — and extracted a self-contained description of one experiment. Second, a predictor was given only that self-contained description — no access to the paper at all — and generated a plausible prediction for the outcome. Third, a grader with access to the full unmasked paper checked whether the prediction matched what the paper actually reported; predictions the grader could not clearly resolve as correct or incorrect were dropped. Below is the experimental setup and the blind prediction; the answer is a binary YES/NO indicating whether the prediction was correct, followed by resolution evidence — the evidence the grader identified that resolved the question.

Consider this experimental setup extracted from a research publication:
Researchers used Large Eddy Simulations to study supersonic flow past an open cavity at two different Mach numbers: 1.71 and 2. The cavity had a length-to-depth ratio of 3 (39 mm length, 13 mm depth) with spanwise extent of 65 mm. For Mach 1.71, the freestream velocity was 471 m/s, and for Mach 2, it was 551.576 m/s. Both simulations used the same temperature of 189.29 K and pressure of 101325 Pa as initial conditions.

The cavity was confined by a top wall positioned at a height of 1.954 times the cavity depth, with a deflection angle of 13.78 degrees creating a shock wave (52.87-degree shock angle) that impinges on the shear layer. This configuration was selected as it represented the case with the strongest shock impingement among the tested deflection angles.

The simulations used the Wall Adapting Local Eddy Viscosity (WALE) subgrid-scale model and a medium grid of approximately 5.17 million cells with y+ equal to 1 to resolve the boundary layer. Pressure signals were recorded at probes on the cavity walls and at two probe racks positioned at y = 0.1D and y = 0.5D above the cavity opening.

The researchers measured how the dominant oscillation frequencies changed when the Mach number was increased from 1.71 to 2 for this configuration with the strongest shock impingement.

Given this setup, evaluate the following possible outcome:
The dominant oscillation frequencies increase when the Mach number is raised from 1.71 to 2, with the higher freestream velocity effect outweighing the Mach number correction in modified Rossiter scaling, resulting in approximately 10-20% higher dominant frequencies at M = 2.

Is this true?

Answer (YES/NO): NO